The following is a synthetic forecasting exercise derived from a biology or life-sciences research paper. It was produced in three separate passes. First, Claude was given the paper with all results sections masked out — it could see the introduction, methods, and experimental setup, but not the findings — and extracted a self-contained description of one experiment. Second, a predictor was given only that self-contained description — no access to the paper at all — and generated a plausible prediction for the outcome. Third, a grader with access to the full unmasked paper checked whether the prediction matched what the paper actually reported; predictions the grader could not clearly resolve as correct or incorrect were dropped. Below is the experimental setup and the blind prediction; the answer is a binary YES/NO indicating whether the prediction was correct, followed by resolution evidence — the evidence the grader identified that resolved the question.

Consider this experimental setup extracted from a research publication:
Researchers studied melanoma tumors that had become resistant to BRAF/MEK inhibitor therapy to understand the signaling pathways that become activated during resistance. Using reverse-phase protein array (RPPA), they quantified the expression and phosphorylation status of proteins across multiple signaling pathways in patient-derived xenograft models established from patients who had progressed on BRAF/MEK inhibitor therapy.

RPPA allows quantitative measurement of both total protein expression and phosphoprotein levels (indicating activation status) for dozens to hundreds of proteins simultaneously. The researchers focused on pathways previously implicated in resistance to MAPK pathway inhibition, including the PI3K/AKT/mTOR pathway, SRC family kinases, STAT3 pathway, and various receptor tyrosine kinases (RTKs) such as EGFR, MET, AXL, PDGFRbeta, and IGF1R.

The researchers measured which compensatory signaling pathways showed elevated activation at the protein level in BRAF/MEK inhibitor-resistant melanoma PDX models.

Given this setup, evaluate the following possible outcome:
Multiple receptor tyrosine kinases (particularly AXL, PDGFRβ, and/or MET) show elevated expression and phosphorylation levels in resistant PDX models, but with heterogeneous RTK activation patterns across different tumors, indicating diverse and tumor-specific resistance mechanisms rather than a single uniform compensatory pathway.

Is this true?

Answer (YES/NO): NO